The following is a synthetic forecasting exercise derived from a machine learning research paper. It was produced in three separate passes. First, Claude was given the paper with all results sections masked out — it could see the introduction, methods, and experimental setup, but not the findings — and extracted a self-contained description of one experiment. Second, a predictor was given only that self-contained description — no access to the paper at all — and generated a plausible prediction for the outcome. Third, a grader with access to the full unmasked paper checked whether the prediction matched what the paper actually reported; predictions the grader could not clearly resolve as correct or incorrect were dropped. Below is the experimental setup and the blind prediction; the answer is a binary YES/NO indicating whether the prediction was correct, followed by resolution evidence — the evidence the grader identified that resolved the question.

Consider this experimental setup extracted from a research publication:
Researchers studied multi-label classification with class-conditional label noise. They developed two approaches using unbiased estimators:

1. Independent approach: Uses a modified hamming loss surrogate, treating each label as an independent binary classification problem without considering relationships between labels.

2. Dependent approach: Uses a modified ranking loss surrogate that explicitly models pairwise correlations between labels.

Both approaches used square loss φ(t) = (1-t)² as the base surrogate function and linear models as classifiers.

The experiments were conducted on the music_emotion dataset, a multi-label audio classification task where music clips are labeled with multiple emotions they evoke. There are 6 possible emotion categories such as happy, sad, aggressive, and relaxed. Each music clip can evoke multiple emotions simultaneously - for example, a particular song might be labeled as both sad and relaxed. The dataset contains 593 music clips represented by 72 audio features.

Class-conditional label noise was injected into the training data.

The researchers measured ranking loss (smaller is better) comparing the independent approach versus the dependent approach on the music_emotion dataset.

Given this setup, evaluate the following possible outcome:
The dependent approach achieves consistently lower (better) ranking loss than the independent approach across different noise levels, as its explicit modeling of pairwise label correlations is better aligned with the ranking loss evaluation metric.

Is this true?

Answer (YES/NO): NO